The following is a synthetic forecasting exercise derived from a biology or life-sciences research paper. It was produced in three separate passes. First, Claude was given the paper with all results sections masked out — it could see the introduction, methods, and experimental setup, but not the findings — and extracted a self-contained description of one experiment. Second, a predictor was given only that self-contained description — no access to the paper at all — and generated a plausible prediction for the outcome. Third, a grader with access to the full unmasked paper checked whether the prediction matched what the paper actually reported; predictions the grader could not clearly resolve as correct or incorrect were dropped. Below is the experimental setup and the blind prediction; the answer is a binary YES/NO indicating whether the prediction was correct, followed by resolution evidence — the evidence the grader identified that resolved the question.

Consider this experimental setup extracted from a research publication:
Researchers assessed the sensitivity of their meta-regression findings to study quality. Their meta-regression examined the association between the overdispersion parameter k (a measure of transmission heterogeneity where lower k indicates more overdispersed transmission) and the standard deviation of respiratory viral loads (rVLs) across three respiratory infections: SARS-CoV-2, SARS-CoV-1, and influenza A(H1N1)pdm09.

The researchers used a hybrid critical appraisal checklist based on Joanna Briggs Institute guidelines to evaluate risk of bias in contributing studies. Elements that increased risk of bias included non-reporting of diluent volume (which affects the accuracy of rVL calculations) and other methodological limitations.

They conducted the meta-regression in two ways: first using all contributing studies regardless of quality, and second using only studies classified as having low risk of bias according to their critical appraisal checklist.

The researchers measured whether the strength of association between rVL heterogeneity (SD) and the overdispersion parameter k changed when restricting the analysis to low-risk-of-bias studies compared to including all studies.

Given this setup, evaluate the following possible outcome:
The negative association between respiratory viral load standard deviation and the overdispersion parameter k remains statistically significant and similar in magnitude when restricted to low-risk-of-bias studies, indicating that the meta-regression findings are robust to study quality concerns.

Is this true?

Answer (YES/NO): NO